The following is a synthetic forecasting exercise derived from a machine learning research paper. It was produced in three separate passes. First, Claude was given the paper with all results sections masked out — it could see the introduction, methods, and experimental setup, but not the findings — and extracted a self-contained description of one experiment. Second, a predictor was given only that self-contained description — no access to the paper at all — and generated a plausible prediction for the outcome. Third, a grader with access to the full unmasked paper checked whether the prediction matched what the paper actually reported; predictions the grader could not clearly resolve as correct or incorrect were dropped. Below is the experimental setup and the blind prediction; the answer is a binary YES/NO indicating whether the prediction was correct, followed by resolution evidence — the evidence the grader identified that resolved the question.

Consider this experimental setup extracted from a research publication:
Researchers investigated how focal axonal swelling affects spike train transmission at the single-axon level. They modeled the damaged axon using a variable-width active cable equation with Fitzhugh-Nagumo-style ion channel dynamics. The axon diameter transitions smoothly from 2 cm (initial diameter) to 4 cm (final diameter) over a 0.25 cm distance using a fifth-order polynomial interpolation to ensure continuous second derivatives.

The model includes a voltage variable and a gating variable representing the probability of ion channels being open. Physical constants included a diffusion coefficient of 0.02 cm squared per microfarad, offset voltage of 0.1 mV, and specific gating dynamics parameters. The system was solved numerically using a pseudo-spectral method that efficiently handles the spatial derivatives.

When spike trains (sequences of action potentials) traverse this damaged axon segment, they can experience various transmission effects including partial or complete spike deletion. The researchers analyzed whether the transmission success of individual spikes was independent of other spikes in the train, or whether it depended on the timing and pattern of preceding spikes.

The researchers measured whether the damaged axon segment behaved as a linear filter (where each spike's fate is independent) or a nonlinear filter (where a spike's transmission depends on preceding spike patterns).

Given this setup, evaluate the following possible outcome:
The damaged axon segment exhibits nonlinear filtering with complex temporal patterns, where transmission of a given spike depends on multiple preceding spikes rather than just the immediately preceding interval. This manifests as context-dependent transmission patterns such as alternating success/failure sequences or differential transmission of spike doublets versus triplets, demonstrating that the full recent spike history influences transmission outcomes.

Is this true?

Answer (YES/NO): YES